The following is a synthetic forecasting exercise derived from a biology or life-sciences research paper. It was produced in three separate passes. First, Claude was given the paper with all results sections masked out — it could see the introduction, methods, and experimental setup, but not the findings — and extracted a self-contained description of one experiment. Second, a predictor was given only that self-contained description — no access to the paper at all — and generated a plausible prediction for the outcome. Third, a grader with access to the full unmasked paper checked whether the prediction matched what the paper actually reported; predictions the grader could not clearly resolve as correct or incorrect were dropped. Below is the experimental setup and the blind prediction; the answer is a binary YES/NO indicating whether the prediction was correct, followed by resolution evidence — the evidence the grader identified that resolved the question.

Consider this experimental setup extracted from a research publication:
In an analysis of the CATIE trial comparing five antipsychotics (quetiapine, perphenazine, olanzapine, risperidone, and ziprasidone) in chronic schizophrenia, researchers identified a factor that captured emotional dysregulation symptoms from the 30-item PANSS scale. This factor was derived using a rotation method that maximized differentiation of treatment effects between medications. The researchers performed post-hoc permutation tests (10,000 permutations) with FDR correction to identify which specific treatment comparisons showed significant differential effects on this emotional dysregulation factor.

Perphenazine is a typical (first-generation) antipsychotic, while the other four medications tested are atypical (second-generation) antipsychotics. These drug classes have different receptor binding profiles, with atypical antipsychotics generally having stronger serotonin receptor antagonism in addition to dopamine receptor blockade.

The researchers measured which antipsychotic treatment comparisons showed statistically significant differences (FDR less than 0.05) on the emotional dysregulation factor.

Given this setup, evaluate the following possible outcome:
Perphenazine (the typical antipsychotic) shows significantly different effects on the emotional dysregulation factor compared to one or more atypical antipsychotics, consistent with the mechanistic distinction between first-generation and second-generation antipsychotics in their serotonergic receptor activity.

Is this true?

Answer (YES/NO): YES